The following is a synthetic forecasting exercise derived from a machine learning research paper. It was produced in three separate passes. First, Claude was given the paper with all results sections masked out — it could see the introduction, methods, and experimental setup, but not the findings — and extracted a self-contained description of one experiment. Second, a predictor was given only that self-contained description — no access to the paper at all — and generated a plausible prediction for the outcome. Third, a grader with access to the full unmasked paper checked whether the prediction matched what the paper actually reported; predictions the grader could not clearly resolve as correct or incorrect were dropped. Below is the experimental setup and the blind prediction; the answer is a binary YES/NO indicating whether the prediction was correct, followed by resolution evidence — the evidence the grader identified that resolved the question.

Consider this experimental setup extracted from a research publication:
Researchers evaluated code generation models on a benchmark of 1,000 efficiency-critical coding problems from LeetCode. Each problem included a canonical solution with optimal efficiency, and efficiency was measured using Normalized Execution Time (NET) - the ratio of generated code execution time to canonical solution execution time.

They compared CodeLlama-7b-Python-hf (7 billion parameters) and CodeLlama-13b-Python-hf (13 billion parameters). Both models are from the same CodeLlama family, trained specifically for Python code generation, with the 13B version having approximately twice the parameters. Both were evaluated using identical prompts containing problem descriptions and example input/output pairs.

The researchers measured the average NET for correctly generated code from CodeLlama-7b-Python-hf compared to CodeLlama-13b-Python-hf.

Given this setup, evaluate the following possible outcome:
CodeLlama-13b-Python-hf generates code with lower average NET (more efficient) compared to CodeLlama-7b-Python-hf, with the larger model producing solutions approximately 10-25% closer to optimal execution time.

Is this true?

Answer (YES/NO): NO